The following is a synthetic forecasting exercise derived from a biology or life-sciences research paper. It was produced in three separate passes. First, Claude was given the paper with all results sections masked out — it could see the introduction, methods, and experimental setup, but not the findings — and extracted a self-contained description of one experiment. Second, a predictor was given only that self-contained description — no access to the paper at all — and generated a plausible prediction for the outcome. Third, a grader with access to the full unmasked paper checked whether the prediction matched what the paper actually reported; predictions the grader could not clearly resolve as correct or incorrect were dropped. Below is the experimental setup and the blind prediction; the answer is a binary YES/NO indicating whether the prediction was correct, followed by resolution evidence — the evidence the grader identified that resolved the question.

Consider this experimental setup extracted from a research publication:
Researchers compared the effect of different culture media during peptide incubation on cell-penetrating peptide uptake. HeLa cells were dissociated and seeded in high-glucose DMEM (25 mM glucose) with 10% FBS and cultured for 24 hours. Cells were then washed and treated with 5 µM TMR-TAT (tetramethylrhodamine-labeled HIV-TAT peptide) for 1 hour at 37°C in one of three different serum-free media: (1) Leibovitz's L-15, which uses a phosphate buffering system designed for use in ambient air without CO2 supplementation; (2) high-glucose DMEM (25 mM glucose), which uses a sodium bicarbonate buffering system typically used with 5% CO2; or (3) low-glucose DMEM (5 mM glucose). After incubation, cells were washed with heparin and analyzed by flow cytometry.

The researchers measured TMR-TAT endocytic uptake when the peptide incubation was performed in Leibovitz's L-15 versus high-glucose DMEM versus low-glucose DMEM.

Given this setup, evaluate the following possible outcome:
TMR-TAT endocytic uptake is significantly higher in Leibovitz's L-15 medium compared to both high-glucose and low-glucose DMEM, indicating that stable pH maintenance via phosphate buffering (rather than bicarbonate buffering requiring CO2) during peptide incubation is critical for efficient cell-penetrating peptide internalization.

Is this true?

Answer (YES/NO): NO